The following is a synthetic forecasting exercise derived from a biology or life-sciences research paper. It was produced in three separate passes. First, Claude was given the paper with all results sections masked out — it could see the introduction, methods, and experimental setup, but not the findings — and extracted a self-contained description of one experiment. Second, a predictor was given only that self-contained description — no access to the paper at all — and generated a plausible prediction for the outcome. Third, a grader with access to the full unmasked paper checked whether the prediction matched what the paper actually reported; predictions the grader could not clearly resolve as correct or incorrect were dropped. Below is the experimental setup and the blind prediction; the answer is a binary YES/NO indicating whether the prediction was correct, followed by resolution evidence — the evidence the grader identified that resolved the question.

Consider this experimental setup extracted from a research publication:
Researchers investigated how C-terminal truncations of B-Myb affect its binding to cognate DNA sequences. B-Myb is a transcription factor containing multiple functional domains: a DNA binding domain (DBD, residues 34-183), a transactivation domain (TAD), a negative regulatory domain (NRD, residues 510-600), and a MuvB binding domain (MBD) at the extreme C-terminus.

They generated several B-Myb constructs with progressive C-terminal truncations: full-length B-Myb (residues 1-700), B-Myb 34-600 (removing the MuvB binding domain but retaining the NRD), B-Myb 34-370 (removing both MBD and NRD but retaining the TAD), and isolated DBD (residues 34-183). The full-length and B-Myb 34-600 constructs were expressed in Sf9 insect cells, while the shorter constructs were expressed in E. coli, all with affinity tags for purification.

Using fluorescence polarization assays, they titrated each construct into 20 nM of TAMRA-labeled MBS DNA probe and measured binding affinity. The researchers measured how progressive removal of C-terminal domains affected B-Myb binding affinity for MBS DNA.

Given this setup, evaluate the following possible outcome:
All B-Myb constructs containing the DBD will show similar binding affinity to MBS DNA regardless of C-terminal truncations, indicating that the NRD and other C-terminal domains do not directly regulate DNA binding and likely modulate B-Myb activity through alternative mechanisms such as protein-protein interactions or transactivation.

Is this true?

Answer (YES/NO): NO